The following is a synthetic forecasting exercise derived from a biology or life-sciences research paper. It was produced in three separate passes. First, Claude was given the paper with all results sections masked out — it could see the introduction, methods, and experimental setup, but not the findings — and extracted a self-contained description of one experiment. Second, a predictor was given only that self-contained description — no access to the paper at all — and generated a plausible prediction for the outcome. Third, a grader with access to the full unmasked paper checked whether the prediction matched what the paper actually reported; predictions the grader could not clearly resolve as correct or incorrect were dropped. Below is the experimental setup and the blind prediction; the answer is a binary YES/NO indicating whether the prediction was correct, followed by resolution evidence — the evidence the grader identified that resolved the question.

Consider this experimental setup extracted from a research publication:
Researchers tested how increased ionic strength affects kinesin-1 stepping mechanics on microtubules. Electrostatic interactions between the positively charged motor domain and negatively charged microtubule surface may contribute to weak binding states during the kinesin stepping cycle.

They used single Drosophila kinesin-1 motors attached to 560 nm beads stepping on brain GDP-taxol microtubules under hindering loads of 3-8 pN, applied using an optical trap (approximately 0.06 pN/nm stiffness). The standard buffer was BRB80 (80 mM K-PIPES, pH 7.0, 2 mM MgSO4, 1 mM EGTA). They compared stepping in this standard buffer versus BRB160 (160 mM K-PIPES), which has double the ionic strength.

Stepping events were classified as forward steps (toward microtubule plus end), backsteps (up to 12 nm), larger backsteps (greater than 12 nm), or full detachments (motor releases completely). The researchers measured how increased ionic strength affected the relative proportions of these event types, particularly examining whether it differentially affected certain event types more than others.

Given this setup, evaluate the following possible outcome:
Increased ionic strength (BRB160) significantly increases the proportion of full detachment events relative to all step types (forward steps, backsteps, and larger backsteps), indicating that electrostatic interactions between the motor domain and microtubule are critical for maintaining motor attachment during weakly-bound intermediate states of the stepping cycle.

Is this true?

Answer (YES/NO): YES